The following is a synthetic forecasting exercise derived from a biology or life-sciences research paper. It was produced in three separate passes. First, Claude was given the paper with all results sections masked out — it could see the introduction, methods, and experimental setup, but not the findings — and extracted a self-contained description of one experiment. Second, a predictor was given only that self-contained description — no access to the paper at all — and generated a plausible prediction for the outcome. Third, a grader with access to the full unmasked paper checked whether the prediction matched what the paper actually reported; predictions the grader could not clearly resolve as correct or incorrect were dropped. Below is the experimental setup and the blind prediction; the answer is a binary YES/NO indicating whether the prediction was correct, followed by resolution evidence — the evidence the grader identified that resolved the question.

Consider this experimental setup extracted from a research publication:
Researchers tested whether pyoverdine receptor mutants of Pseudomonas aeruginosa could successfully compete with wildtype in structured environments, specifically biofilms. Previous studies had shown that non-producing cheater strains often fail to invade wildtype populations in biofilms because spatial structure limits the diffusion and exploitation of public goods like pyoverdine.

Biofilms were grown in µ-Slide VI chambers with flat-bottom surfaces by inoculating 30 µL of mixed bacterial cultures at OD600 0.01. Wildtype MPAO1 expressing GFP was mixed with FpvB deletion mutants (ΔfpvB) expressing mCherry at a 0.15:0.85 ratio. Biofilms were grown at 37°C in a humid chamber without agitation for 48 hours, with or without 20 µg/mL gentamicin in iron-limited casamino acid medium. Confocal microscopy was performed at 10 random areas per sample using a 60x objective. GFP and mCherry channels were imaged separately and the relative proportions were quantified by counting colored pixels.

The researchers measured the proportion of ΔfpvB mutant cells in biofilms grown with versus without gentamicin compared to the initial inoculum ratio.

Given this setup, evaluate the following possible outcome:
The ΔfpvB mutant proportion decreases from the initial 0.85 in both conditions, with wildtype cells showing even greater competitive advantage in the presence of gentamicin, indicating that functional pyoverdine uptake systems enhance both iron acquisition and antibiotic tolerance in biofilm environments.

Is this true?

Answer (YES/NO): NO